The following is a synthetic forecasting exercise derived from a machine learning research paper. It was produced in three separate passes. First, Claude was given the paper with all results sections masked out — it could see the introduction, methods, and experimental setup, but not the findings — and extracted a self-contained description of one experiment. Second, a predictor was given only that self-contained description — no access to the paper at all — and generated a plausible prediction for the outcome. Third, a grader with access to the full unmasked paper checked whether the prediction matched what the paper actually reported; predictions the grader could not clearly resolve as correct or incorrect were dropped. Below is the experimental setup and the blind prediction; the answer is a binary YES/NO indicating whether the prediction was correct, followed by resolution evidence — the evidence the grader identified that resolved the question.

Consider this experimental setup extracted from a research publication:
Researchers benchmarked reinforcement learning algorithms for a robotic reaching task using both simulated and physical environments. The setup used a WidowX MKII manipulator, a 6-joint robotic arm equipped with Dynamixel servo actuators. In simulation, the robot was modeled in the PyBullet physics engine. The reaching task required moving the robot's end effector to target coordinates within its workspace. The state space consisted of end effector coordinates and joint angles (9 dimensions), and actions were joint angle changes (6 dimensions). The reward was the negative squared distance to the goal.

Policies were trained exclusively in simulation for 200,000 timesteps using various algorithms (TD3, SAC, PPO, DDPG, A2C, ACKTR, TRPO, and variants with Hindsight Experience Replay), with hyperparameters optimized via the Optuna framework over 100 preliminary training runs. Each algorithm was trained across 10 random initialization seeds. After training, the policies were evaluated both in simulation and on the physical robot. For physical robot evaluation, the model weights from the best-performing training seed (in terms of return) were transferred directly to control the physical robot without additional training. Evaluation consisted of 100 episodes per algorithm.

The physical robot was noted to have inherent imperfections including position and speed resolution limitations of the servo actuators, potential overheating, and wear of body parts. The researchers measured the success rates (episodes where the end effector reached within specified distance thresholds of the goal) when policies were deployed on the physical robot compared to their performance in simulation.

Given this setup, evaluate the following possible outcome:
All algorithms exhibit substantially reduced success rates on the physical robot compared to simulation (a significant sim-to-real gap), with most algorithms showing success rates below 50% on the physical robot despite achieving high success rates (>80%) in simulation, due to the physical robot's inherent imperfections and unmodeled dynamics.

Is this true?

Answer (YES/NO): NO